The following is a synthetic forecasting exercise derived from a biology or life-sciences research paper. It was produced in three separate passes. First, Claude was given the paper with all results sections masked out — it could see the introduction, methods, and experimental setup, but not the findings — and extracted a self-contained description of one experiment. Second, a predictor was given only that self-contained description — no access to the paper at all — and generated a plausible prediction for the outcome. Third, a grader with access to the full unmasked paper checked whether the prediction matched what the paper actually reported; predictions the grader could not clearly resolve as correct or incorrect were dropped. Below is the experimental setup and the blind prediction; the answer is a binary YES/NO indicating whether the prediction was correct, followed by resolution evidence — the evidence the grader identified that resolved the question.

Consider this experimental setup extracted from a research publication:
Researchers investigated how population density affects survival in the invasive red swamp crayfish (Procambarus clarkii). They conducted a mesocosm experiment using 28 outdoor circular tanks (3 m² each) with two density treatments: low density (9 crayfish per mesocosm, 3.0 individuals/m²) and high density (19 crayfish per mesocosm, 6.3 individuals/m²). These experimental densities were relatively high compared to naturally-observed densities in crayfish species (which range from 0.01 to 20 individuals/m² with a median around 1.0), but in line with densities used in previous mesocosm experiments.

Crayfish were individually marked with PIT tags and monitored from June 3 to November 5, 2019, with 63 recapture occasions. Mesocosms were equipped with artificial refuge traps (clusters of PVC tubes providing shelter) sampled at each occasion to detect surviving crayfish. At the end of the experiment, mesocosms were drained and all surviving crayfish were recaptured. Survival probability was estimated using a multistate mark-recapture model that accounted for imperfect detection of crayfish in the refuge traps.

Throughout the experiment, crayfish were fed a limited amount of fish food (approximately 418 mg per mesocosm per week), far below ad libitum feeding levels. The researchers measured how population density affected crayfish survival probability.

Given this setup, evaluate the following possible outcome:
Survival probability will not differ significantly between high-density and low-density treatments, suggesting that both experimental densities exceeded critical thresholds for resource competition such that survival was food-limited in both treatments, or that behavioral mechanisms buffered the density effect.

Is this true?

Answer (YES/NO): NO